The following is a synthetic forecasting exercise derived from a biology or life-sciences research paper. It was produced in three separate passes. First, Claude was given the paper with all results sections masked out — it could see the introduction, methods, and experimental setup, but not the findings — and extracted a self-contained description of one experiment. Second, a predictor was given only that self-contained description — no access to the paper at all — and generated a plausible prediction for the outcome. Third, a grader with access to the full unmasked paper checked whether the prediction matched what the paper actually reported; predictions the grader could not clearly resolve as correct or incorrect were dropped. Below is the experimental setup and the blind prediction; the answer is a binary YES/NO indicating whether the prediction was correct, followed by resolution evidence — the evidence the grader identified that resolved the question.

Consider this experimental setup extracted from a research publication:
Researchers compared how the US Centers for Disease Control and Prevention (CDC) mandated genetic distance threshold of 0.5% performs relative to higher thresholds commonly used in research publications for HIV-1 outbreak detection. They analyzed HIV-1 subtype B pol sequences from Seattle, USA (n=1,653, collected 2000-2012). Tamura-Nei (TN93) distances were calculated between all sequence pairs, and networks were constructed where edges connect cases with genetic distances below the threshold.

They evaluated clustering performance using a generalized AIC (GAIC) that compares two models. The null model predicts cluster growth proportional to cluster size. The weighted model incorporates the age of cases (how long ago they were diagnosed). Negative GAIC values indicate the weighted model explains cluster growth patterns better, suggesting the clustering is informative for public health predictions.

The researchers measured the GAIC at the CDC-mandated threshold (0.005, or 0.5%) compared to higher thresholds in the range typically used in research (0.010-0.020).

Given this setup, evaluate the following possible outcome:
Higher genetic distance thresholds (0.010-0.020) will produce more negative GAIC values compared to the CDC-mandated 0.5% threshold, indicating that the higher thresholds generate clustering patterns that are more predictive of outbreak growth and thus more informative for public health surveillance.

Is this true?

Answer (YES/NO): YES